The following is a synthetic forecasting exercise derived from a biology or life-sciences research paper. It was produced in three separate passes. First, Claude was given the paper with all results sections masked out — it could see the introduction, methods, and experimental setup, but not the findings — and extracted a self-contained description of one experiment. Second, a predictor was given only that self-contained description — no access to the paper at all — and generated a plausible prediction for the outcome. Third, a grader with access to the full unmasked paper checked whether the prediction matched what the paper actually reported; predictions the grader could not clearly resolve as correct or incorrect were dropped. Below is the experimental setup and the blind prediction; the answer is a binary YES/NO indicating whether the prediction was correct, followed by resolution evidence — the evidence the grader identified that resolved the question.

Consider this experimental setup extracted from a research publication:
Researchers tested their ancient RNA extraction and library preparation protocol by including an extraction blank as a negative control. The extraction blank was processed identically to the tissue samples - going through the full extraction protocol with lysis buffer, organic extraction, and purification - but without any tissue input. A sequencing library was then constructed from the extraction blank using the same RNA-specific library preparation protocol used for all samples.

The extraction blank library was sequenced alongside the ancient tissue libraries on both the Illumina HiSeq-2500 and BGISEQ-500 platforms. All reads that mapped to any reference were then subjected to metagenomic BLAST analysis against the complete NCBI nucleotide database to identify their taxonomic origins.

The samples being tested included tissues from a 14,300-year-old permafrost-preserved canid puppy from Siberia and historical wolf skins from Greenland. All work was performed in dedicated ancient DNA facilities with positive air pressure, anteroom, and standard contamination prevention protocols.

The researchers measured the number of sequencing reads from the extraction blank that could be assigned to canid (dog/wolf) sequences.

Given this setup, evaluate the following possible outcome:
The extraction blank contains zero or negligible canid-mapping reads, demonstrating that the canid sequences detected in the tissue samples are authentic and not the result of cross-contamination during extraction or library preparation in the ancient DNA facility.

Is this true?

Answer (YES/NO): YES